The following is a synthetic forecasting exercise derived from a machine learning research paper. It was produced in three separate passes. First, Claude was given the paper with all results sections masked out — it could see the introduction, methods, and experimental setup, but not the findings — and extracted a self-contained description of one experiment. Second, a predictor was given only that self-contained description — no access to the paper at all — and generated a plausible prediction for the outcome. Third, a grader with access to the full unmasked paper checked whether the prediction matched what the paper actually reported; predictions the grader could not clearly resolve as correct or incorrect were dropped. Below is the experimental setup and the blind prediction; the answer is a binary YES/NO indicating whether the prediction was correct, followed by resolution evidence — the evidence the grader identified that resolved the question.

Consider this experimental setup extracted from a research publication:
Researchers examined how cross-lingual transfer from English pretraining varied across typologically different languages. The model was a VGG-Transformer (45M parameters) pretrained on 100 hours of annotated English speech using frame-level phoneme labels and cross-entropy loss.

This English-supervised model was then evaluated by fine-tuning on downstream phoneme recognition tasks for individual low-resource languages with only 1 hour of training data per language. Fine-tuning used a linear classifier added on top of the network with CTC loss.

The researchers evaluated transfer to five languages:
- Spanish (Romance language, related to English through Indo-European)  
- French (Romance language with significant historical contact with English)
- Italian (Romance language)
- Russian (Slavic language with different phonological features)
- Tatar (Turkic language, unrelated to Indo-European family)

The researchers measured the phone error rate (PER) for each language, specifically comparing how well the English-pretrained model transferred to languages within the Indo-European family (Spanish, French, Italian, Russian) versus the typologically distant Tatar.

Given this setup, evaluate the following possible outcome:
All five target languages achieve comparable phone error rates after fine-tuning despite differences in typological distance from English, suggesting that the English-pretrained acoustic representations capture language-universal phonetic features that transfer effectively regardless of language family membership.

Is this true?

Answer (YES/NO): NO